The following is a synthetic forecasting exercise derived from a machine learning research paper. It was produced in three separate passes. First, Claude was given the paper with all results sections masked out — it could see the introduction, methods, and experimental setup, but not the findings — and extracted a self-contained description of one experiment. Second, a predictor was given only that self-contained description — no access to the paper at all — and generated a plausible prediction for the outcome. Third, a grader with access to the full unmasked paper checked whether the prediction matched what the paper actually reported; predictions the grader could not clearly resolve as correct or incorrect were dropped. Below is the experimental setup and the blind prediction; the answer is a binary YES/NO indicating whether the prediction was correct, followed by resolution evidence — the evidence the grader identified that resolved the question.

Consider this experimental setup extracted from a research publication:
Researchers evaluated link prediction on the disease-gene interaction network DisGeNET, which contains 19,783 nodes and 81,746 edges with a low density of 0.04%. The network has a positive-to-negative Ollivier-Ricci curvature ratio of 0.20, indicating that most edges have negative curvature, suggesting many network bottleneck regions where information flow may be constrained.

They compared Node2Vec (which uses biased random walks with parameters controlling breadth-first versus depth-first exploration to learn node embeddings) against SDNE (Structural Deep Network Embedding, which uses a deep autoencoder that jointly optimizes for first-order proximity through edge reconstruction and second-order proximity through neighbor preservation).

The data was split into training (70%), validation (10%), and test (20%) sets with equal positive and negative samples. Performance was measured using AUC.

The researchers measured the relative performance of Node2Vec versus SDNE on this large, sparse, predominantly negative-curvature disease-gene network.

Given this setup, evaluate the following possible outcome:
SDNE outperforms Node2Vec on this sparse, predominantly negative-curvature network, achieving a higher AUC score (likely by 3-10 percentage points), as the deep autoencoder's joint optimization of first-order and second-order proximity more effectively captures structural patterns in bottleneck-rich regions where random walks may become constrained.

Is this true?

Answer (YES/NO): NO